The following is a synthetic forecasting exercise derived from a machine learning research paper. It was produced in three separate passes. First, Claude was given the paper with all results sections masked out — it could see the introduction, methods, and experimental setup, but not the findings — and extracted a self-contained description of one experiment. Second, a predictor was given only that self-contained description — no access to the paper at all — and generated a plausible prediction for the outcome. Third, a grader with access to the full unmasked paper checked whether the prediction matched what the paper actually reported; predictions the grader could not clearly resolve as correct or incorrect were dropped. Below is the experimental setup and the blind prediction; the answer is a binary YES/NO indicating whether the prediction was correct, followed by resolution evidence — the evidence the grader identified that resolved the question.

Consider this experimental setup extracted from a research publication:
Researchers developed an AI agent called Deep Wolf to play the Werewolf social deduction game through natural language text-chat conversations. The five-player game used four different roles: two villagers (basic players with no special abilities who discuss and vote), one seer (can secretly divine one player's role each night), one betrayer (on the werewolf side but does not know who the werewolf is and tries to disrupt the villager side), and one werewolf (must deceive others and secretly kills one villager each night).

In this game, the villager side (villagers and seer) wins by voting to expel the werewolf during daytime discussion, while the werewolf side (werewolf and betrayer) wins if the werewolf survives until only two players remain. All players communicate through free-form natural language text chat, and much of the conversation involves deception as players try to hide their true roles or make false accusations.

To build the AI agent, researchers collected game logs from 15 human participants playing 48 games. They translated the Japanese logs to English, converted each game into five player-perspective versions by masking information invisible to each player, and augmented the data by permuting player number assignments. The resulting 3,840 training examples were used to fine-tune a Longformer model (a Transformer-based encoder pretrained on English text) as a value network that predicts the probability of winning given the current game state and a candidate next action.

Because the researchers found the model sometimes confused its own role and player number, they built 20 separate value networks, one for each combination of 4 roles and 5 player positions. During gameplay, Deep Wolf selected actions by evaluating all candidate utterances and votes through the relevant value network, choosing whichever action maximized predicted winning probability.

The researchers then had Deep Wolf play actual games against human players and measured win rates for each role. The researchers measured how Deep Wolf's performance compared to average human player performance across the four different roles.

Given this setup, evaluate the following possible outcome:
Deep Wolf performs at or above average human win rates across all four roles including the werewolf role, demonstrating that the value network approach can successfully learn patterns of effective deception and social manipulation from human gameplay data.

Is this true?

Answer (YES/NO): NO